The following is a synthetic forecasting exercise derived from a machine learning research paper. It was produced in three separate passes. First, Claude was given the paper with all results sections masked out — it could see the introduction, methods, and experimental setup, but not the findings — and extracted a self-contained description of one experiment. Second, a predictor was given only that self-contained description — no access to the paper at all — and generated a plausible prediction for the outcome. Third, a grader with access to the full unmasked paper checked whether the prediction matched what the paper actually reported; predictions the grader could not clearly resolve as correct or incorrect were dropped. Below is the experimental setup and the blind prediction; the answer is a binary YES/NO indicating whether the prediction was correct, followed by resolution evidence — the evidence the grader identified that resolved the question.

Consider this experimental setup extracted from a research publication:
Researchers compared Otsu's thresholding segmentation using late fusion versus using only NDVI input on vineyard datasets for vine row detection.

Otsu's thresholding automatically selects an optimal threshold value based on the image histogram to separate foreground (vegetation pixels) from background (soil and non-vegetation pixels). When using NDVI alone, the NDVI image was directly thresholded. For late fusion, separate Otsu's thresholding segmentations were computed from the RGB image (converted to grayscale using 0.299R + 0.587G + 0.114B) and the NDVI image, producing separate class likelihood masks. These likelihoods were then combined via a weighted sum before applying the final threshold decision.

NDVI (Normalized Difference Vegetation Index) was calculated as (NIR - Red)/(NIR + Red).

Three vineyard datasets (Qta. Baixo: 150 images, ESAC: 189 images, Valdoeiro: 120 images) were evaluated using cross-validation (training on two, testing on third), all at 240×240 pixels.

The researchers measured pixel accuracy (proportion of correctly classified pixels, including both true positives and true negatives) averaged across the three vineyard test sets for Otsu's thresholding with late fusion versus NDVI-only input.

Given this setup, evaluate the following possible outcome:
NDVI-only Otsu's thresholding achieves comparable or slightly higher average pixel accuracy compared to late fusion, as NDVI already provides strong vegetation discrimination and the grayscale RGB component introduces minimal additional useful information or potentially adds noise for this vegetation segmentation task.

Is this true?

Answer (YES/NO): NO